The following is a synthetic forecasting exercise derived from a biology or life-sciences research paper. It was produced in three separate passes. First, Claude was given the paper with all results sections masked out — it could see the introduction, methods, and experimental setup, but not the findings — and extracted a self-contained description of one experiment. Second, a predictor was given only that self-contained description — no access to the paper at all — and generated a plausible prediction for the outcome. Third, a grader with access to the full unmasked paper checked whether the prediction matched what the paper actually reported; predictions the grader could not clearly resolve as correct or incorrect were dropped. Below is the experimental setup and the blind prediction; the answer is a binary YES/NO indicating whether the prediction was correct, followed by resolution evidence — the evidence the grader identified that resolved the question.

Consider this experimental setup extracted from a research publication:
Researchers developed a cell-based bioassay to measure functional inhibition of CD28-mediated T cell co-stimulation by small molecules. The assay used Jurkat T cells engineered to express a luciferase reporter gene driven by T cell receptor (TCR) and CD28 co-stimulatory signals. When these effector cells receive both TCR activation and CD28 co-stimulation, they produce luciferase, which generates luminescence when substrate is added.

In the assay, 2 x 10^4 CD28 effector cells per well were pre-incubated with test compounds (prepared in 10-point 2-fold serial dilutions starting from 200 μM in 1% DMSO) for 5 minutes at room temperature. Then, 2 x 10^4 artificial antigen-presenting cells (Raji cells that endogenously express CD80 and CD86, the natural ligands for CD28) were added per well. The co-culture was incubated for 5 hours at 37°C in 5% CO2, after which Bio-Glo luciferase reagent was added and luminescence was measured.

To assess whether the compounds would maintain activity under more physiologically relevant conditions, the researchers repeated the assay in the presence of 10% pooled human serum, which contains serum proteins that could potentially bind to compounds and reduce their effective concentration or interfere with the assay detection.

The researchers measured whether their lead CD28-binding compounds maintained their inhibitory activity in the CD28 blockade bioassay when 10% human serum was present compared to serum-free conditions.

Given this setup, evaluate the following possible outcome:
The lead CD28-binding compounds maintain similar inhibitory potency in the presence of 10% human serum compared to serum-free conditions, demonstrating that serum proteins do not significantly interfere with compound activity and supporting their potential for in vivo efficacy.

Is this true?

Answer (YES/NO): YES